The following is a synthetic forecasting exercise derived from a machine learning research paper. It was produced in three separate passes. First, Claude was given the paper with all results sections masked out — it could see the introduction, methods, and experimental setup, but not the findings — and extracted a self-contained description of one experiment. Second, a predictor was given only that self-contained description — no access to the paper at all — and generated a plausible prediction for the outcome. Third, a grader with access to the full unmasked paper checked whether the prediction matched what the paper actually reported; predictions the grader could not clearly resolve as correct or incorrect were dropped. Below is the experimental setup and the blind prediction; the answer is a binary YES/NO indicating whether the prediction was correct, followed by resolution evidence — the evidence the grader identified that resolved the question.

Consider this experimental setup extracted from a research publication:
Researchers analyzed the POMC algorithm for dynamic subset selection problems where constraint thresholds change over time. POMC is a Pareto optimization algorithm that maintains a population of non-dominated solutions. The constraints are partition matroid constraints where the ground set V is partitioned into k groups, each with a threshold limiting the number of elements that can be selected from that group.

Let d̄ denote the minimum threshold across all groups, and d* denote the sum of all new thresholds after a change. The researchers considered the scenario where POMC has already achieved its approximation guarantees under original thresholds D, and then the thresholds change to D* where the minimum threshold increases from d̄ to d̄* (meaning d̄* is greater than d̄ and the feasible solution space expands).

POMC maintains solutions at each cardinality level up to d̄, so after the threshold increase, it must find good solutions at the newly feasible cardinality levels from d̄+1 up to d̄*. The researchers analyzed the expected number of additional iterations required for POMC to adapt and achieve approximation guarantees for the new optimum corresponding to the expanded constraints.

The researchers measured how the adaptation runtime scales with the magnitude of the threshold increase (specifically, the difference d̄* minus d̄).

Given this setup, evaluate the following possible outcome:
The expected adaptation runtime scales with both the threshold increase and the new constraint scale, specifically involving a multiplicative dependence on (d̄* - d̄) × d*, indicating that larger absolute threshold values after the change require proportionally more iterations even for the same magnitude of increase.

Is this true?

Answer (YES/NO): YES